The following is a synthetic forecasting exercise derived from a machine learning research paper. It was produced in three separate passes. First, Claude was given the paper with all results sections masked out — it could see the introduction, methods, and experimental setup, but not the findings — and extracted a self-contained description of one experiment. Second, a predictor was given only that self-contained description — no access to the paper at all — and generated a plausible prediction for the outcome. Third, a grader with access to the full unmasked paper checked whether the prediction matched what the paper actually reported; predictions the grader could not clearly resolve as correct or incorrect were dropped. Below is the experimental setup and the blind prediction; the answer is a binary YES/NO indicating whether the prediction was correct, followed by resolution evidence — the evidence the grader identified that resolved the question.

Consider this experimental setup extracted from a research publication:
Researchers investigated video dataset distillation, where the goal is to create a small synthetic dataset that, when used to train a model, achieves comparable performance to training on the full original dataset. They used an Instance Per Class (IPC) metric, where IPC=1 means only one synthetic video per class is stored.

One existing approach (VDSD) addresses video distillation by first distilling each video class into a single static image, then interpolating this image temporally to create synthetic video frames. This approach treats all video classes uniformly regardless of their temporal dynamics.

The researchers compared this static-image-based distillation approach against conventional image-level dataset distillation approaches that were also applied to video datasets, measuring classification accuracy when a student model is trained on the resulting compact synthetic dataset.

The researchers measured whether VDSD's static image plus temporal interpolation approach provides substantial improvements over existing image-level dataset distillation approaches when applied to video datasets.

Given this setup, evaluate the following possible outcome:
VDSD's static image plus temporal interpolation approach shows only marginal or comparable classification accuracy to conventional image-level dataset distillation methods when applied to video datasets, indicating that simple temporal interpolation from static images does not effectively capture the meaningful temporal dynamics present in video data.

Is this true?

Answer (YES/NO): YES